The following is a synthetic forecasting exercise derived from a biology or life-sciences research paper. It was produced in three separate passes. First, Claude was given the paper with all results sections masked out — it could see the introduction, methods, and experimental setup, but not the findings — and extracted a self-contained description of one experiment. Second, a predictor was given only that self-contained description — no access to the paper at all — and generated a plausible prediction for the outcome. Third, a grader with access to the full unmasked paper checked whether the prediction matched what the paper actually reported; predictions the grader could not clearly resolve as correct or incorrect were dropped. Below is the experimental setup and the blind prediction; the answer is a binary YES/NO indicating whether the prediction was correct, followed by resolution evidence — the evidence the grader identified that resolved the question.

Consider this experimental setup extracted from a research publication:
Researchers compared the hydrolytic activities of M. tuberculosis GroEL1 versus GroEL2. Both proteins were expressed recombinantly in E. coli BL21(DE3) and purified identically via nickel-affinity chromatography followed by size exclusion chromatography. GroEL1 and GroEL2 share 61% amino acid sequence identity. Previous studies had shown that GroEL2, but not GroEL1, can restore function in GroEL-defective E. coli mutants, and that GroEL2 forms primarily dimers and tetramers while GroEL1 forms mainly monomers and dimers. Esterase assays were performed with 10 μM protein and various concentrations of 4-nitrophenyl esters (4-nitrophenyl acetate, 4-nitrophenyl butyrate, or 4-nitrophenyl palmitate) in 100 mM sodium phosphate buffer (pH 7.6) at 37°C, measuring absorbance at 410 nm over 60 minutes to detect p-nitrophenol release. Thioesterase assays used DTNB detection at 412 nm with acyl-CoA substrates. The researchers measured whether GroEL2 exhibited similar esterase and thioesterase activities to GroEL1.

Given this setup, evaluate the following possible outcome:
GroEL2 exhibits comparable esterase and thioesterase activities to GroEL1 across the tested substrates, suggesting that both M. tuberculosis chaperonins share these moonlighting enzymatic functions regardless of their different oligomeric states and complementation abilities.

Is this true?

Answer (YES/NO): NO